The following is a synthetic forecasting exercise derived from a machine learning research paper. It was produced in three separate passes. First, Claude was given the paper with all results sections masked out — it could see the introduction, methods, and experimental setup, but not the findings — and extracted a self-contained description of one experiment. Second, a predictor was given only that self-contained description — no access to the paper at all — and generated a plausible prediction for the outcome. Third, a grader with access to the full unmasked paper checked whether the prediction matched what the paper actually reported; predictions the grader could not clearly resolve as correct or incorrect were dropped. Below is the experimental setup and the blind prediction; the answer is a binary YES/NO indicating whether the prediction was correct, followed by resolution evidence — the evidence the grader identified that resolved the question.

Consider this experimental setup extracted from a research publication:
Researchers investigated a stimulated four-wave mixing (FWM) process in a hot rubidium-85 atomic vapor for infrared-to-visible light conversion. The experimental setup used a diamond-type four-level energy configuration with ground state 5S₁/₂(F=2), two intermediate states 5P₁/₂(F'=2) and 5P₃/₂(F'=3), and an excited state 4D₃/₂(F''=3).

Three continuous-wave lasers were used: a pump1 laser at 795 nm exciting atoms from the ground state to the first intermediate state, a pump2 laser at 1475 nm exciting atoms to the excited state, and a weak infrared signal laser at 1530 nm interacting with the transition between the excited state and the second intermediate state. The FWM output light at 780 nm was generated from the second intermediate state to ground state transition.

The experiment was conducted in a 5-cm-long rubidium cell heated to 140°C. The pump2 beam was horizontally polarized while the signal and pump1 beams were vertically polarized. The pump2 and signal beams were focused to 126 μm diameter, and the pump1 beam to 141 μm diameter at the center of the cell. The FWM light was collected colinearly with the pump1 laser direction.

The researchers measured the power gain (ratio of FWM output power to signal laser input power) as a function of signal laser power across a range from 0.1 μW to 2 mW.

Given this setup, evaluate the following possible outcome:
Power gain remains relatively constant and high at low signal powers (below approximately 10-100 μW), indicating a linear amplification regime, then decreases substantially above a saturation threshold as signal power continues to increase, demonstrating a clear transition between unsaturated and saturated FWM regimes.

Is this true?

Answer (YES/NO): NO